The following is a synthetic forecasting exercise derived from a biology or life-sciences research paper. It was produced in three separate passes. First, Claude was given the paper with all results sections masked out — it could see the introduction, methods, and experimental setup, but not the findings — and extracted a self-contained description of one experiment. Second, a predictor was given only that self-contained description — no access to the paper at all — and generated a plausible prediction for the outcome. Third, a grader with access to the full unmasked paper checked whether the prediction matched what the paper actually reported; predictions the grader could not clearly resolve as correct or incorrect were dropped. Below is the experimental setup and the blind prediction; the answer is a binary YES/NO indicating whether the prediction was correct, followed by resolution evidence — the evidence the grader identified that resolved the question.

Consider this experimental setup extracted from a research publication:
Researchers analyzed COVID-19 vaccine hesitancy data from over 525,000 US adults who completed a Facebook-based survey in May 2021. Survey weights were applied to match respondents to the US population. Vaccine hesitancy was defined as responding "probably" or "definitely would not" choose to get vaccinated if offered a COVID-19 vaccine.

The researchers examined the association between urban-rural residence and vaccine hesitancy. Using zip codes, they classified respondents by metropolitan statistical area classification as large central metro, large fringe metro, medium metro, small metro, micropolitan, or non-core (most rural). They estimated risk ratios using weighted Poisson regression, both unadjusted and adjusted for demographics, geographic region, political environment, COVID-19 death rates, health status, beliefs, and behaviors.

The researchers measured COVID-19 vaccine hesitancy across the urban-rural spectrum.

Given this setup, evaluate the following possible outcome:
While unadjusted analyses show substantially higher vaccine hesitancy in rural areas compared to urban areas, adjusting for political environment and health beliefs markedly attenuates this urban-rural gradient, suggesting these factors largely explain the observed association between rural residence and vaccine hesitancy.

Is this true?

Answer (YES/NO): NO